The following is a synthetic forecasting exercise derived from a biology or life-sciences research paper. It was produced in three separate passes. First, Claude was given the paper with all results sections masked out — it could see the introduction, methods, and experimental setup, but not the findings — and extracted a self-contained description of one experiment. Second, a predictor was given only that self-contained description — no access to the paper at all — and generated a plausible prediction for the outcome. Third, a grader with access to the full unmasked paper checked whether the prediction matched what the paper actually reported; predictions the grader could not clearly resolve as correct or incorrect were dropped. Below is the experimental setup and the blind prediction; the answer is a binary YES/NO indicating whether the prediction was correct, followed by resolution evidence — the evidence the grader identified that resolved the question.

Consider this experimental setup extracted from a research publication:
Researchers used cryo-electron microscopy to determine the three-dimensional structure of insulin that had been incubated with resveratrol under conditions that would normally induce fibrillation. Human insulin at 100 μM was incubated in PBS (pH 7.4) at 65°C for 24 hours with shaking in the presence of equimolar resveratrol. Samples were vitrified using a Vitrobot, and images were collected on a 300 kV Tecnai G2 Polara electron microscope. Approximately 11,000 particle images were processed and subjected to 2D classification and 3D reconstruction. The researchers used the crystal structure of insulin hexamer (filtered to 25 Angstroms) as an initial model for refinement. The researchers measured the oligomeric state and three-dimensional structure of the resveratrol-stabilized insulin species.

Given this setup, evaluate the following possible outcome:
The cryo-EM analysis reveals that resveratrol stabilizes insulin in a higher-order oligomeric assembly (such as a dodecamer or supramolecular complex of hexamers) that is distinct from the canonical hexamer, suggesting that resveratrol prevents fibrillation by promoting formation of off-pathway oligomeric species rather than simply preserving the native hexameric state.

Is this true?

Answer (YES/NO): NO